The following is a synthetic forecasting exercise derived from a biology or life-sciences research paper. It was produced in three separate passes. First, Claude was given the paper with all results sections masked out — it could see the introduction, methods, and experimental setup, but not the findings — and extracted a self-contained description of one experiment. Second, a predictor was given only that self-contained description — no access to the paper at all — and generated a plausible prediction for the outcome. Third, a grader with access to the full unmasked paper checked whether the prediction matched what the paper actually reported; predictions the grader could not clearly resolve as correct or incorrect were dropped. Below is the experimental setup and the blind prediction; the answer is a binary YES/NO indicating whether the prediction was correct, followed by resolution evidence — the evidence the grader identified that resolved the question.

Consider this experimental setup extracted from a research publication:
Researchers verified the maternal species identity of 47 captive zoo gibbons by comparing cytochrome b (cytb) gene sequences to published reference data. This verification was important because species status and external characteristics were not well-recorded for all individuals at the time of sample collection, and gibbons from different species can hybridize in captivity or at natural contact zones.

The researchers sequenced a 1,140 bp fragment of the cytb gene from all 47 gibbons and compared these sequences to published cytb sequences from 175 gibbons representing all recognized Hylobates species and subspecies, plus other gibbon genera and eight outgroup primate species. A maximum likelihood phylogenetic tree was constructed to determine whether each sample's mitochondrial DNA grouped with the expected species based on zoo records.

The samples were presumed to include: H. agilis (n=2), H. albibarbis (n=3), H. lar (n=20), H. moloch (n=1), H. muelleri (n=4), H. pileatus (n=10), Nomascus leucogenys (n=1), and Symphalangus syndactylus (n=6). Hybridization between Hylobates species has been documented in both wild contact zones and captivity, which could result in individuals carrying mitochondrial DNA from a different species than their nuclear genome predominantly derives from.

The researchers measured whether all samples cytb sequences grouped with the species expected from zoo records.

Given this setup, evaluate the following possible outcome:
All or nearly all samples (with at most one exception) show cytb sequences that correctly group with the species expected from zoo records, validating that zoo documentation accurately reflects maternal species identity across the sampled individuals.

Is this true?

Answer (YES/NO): YES